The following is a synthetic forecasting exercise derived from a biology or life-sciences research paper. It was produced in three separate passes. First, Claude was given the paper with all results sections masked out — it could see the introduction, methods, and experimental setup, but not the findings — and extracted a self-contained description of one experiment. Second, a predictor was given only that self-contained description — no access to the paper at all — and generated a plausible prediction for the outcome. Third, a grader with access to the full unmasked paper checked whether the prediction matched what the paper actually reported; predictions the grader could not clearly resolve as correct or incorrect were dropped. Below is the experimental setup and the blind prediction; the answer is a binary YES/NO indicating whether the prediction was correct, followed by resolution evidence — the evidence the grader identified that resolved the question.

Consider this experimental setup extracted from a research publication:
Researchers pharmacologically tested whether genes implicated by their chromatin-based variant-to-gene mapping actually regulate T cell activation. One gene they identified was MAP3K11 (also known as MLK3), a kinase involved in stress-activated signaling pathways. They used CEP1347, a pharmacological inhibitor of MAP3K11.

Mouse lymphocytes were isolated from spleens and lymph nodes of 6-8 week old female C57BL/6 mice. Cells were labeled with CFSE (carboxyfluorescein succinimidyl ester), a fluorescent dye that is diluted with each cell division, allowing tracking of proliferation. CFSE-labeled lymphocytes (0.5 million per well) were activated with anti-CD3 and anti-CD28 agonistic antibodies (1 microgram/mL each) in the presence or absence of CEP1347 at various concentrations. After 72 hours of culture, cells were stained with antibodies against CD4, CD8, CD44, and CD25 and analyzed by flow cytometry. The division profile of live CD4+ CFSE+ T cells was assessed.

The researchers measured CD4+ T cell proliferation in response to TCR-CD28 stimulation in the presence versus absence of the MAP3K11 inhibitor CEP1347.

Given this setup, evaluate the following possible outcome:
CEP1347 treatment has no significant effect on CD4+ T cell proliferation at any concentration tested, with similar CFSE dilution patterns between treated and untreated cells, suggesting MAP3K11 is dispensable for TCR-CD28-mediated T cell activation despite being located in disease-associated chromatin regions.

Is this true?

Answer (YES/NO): NO